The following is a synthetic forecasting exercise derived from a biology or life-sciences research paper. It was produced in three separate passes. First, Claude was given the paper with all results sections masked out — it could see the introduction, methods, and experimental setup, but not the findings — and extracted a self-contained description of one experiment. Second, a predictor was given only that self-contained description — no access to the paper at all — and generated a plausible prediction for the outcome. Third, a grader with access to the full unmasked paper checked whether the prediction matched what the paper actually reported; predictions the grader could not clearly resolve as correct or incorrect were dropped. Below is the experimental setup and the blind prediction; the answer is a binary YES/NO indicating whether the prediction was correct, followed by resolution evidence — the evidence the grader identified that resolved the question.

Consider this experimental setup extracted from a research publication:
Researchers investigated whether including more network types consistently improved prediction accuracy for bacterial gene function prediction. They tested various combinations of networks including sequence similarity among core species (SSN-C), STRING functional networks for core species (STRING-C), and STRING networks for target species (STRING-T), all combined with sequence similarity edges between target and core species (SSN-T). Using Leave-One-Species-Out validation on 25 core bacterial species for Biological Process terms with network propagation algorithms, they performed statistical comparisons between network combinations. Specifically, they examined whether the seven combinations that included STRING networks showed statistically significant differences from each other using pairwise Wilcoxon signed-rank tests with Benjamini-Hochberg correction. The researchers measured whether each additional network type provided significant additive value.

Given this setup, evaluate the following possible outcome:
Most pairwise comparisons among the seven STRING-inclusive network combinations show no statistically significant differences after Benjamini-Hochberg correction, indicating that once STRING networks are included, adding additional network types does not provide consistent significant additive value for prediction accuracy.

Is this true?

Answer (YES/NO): YES